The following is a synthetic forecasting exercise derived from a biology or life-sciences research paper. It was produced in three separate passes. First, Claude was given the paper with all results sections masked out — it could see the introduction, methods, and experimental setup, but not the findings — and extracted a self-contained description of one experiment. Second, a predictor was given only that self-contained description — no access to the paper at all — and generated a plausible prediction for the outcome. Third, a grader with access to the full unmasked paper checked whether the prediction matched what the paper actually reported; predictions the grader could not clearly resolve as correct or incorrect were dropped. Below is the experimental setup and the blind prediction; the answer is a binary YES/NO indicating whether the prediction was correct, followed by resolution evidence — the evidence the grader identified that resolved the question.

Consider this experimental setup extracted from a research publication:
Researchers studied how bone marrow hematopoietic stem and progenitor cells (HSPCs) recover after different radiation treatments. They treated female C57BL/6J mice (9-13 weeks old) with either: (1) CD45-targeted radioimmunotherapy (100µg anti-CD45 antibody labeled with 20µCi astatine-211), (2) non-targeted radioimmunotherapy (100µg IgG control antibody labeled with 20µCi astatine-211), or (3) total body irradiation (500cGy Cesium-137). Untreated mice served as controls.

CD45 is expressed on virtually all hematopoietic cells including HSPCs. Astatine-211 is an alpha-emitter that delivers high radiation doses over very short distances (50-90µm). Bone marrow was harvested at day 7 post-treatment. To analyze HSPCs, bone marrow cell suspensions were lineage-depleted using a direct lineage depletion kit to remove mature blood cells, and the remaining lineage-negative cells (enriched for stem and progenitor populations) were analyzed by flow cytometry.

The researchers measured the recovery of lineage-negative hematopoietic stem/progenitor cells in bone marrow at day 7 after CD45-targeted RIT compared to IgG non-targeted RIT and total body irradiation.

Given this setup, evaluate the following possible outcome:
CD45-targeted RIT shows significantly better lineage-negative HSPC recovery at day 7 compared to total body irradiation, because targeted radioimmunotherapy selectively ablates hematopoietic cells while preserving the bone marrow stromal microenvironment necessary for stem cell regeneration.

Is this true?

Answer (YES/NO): NO